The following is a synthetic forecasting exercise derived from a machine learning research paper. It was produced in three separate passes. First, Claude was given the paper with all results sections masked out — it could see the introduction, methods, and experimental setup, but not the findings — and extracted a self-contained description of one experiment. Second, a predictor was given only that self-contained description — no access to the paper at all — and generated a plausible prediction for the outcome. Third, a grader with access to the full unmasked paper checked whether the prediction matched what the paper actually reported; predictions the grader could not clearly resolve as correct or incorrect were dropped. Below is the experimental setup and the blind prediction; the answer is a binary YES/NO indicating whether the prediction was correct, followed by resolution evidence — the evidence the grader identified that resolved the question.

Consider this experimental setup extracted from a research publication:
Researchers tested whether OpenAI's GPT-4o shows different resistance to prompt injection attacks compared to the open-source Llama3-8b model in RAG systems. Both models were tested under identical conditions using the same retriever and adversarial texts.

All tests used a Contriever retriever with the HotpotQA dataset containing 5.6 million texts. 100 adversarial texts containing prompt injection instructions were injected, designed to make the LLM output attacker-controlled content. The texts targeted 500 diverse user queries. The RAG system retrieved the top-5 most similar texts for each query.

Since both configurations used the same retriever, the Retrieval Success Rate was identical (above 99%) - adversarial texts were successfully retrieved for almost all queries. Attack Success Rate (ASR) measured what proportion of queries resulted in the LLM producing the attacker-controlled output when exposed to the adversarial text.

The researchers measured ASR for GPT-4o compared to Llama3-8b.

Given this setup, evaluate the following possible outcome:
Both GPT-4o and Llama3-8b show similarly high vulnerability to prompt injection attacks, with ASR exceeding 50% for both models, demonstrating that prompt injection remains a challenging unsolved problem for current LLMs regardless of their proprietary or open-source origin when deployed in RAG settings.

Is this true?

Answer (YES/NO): YES